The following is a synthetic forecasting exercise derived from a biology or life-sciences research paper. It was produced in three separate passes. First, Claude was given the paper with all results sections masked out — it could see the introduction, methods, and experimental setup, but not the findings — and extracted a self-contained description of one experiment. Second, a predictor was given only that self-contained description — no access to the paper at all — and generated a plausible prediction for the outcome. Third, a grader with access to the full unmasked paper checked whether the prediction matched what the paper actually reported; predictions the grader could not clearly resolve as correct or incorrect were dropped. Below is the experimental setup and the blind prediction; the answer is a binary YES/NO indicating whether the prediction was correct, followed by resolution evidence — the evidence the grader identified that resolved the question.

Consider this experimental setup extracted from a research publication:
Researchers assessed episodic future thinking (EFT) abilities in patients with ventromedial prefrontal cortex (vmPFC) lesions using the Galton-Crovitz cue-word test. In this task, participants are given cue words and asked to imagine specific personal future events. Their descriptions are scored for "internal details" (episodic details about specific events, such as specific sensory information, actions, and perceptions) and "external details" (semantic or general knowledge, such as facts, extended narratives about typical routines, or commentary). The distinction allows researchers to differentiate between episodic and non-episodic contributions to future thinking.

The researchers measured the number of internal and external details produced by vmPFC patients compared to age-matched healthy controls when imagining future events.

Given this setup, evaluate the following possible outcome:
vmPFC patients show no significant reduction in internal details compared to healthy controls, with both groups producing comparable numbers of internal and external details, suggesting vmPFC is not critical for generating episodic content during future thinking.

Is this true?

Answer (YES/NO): NO